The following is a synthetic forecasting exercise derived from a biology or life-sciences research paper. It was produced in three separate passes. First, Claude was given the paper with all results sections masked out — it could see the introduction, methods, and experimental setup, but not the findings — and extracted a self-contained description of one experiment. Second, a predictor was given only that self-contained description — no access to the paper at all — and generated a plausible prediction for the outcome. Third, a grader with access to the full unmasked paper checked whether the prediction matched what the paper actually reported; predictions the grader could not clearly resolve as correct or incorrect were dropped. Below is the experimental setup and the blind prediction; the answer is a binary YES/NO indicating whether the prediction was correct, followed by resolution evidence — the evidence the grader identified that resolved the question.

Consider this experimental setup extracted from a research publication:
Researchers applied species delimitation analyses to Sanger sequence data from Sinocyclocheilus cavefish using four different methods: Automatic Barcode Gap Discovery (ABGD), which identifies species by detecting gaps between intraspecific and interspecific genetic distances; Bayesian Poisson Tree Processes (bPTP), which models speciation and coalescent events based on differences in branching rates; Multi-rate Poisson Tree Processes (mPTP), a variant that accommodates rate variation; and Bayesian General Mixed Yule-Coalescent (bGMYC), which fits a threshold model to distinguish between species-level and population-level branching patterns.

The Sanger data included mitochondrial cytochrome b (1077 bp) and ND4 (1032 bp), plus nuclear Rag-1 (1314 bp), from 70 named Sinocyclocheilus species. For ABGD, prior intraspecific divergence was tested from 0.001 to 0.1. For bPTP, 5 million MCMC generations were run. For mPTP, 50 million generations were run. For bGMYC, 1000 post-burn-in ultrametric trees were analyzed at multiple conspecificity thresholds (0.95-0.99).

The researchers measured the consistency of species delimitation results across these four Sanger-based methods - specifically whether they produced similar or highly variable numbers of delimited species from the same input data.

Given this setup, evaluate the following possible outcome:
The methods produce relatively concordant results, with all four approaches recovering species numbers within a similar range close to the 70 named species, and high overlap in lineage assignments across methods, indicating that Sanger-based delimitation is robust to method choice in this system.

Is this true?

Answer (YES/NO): NO